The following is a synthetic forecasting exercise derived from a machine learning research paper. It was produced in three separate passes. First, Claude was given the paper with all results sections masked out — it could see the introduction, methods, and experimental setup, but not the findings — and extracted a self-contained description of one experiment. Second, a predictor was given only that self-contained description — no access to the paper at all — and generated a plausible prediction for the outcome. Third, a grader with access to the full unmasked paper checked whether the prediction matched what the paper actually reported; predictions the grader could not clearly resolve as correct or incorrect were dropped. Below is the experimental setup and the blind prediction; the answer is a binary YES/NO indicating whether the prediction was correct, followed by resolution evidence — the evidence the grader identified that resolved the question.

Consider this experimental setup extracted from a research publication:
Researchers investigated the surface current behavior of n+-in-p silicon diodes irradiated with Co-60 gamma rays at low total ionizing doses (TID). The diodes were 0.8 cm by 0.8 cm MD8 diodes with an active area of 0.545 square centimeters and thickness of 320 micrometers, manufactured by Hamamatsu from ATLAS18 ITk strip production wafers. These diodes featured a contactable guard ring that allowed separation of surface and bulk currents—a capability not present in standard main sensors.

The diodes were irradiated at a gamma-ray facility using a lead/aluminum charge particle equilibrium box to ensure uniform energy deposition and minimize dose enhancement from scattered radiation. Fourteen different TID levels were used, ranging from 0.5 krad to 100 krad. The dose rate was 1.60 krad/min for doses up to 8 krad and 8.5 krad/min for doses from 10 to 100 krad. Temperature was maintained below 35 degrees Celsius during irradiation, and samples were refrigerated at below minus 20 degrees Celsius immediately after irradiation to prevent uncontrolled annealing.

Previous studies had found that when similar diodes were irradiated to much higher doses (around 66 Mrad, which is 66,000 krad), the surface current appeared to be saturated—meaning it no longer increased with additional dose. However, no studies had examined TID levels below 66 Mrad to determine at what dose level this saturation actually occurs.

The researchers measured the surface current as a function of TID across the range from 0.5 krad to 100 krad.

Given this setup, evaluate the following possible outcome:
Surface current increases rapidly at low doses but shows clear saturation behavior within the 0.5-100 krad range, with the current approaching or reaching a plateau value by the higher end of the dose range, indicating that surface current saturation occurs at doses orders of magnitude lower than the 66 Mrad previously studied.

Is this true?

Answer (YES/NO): NO